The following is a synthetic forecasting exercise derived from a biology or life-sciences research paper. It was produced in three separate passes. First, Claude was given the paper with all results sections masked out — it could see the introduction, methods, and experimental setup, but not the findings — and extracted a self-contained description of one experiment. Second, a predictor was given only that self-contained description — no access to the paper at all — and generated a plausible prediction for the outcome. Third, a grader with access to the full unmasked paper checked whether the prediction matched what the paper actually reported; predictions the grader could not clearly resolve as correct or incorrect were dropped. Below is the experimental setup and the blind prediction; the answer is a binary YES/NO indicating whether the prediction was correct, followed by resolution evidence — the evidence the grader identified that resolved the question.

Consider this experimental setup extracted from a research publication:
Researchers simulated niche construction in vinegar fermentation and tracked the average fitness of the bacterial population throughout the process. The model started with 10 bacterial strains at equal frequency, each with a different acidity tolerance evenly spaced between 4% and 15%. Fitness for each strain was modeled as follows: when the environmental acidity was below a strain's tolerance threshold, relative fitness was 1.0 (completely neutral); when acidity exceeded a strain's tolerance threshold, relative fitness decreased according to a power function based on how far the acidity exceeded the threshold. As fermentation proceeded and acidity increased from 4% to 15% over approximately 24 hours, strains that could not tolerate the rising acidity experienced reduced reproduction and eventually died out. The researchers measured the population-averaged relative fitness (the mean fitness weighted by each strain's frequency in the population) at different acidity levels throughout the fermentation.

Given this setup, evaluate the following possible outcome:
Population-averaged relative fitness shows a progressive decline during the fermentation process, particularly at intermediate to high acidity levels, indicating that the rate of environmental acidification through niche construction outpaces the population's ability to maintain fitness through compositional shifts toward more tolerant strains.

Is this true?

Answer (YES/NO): NO